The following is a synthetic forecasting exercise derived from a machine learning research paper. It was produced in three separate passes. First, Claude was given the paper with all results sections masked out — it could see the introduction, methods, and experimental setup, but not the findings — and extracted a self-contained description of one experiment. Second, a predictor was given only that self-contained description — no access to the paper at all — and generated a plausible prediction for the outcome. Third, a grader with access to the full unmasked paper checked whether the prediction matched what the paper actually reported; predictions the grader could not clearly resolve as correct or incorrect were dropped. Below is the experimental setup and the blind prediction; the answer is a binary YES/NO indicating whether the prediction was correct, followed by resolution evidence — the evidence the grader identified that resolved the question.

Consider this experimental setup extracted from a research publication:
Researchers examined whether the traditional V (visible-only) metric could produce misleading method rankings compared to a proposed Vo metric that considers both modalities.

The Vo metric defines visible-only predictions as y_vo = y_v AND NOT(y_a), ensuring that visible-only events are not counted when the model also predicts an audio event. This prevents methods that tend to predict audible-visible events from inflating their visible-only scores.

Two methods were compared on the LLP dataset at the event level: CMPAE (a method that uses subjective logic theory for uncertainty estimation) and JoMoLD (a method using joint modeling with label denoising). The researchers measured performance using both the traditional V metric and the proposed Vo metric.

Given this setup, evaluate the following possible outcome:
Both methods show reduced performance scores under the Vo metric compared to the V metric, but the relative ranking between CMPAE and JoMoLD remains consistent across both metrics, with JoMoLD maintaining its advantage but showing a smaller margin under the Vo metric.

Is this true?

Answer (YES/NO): NO